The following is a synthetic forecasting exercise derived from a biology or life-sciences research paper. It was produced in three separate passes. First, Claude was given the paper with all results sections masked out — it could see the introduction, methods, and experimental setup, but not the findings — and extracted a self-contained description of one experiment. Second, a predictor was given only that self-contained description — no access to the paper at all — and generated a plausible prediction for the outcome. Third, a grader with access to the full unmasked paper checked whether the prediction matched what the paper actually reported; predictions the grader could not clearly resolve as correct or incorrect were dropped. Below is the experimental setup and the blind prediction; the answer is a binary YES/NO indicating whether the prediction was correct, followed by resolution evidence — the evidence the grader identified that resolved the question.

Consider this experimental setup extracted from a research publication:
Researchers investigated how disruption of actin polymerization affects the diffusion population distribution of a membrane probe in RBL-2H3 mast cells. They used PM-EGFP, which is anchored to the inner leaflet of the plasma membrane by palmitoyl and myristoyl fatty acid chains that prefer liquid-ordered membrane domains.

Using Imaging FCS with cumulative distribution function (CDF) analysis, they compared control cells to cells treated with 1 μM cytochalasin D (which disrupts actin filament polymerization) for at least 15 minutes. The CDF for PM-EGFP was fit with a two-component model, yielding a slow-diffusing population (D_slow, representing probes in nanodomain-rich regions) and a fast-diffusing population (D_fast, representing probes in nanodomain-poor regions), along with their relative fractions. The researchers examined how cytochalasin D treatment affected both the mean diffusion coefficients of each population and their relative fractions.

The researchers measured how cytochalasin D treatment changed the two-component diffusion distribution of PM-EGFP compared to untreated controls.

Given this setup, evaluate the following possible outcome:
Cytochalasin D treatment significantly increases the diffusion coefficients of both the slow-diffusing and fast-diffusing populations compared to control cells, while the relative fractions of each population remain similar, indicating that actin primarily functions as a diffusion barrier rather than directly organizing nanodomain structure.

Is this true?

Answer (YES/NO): NO